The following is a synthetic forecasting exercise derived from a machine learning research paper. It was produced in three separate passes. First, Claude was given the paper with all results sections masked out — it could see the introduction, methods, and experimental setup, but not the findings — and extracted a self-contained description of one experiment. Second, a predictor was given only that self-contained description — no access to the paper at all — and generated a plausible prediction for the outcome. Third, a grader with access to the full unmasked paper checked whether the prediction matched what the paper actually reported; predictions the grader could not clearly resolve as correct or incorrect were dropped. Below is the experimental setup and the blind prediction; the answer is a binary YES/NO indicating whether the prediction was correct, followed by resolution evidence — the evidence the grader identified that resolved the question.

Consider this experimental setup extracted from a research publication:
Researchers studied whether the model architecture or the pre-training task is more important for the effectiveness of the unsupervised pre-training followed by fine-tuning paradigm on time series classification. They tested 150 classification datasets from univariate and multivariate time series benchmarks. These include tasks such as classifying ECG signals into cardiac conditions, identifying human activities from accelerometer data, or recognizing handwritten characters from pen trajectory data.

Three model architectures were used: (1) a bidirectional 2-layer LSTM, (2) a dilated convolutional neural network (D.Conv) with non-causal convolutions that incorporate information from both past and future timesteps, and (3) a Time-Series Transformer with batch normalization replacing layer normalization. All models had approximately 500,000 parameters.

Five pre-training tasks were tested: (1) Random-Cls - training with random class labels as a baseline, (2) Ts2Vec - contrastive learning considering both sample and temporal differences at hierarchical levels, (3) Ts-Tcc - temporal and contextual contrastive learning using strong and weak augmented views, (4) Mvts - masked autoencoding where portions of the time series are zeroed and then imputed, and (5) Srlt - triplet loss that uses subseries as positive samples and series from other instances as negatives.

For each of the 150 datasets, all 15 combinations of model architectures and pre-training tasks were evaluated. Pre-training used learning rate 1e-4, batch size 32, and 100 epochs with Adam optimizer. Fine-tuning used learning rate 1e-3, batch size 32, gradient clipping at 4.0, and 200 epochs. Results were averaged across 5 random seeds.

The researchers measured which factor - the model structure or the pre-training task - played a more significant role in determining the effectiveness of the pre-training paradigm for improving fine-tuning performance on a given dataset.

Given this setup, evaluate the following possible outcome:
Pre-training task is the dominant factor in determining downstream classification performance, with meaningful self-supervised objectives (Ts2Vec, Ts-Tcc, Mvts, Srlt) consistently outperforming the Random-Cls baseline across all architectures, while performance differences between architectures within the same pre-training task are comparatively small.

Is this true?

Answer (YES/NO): NO